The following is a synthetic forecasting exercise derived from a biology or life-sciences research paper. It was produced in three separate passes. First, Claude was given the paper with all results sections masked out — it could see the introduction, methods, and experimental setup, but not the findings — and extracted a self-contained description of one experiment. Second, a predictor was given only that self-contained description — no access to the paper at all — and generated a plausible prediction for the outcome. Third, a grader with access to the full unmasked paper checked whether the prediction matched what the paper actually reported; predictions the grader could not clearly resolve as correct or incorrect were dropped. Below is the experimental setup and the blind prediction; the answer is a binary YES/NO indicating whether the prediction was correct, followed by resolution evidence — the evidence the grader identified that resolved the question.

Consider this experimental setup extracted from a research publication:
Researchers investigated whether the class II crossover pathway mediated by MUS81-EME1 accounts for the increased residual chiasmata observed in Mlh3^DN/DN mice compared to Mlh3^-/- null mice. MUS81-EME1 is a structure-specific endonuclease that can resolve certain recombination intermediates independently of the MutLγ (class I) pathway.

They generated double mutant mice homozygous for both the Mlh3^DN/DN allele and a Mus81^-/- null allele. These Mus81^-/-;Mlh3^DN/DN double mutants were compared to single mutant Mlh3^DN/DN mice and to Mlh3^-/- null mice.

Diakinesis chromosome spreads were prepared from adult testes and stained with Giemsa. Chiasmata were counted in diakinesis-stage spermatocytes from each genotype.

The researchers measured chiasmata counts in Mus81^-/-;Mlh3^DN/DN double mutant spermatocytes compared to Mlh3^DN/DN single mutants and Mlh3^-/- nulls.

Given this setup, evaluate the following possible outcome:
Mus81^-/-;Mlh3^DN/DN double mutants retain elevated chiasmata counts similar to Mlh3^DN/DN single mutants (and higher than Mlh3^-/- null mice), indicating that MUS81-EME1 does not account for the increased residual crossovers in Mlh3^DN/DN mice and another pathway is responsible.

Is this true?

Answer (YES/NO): NO